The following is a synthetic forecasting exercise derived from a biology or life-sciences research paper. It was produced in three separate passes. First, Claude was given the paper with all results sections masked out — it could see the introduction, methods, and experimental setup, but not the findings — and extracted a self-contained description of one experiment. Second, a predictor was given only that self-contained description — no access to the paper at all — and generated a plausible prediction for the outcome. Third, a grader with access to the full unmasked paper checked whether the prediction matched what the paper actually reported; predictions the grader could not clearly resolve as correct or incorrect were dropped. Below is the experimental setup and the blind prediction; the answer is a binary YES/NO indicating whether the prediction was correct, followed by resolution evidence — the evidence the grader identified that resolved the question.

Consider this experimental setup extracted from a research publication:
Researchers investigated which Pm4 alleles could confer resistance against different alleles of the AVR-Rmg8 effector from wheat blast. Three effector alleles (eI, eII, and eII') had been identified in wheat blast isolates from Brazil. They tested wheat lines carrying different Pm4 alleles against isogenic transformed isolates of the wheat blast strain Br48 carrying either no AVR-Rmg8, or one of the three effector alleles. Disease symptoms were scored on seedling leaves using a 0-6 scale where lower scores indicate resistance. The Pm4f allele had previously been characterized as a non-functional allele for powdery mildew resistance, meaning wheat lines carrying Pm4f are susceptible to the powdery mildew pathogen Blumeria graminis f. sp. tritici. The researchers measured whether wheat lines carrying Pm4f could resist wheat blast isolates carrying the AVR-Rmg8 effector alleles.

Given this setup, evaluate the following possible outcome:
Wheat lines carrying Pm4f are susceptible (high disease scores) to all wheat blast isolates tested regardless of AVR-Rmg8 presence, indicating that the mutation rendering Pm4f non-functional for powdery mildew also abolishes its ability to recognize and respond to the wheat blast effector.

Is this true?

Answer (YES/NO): NO